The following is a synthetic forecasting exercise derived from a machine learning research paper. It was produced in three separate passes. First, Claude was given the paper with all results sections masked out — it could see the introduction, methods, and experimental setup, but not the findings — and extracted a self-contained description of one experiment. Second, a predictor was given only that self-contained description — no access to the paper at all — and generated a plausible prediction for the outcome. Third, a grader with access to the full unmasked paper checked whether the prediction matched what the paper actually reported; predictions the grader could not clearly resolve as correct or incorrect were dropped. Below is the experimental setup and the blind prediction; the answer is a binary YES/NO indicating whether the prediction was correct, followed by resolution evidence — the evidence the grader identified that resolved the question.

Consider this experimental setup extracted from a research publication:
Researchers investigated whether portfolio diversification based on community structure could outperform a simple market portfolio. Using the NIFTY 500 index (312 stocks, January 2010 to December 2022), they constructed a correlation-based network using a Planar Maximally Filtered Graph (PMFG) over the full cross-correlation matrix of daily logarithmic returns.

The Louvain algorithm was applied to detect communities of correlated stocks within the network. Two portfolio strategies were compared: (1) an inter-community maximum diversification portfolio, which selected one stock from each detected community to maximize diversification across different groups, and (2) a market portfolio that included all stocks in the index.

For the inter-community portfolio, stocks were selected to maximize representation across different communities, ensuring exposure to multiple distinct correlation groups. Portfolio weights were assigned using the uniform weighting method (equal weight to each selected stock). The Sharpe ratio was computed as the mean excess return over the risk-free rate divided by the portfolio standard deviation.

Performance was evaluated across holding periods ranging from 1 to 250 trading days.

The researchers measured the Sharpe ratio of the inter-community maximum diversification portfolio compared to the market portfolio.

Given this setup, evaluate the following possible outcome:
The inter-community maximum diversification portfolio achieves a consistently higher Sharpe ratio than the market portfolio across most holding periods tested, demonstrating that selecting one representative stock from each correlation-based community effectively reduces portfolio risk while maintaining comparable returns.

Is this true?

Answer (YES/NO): YES